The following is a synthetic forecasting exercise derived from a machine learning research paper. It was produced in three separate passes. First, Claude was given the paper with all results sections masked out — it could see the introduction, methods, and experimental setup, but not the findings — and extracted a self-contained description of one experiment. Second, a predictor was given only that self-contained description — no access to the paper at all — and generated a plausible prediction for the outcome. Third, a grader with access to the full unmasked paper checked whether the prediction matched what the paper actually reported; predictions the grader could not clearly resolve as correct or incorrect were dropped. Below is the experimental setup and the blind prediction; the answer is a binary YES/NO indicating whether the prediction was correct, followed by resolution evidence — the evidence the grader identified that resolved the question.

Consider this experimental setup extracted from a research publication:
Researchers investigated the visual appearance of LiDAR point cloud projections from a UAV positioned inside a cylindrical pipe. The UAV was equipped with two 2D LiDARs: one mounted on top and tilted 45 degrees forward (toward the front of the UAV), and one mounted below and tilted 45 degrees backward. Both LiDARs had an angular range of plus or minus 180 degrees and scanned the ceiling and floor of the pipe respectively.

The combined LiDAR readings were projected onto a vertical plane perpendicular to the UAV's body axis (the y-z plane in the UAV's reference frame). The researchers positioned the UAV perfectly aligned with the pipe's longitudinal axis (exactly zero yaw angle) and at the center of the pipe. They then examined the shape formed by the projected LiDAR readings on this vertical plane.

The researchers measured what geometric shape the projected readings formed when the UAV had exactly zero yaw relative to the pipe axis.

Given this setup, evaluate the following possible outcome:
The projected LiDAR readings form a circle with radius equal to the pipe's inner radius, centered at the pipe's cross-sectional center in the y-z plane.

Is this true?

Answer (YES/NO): NO